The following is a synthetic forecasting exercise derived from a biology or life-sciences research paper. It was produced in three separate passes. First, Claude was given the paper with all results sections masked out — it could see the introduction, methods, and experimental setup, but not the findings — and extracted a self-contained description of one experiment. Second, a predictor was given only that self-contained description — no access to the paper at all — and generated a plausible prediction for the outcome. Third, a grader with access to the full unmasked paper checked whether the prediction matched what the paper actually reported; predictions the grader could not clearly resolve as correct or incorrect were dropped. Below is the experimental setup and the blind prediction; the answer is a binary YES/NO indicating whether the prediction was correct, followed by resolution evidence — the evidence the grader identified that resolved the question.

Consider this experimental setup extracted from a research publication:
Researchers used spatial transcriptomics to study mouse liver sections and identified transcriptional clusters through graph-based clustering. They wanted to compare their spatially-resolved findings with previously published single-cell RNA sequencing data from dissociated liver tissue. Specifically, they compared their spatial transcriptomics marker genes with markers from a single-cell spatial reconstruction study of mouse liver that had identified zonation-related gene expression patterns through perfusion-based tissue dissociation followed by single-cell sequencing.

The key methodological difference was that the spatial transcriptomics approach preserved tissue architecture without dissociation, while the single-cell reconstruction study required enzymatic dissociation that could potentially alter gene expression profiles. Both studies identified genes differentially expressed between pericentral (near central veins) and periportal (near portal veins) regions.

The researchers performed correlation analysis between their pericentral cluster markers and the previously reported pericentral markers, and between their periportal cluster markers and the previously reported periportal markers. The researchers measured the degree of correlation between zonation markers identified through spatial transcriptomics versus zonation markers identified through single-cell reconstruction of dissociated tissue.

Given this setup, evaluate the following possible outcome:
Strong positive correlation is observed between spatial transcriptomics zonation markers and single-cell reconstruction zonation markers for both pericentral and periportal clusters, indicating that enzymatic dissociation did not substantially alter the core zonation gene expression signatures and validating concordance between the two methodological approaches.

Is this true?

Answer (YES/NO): YES